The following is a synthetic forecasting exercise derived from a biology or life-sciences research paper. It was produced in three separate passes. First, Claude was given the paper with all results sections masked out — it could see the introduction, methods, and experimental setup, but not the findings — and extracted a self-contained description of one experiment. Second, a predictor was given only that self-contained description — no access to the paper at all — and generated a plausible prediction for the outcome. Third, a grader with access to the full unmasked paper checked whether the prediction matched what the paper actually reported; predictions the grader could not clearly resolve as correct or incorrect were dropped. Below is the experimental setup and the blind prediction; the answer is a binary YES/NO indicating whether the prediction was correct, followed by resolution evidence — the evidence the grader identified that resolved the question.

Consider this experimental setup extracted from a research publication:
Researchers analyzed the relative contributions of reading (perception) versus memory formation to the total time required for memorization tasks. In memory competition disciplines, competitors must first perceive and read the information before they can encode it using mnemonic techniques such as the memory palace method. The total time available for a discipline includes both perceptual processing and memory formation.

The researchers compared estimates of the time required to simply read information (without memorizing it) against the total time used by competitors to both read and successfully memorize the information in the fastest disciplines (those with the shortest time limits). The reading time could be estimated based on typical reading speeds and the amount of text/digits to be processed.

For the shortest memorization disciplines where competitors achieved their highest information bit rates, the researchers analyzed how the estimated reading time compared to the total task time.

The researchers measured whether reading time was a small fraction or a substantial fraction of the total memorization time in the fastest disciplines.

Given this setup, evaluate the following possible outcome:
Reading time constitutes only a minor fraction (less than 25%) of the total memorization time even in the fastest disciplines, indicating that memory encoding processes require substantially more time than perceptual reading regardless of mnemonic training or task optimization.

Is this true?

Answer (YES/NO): NO